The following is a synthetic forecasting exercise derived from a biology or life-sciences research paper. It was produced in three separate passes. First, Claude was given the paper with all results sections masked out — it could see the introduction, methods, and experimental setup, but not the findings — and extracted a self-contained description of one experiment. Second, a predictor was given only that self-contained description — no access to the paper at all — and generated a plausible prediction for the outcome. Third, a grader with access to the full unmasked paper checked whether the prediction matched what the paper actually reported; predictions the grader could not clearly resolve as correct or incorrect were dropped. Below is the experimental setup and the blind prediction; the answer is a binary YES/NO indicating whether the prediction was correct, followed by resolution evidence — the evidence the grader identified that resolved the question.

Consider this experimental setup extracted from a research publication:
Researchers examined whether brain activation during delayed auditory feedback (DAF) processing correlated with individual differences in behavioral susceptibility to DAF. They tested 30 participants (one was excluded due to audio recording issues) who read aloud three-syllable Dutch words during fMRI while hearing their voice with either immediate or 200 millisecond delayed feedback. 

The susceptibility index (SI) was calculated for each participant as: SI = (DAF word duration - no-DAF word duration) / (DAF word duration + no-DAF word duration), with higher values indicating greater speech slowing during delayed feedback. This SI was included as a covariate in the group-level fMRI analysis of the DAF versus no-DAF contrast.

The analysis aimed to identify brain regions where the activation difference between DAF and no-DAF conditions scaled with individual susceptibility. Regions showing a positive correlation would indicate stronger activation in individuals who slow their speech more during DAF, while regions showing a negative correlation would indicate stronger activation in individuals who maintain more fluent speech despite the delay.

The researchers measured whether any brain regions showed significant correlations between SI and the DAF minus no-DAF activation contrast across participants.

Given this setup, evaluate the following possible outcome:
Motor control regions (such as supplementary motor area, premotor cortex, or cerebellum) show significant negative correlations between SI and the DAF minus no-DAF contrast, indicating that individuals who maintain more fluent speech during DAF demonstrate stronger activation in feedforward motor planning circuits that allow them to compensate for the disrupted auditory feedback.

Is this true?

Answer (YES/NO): NO